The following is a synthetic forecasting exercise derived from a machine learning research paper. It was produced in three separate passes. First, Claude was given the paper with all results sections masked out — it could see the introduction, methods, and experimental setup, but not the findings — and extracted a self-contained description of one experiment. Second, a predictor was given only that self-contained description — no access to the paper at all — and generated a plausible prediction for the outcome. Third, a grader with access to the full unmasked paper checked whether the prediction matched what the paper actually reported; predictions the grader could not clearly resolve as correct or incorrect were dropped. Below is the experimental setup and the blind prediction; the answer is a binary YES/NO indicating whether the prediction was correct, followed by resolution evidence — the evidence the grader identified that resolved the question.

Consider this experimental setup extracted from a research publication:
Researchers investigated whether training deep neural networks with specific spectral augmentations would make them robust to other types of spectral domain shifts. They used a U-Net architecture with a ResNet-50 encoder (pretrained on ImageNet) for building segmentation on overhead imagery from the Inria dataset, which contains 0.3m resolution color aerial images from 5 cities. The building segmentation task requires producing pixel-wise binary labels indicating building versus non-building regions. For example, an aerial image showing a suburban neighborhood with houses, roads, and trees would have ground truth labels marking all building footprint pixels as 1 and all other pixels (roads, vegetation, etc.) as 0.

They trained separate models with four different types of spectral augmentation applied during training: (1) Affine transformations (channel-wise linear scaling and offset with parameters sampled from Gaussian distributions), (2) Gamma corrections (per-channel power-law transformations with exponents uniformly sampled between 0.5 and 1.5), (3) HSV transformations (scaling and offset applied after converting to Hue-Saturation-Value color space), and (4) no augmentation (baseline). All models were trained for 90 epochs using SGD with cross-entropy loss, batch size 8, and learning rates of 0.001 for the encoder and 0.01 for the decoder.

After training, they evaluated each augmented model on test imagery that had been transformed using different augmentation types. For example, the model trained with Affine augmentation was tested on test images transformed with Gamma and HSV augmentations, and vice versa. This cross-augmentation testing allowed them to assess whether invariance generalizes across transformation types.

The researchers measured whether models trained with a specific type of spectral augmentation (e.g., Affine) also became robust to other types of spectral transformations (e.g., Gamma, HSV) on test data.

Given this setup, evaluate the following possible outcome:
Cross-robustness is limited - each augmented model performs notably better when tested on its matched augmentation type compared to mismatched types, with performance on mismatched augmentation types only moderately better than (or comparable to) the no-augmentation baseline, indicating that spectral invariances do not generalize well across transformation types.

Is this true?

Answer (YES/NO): NO